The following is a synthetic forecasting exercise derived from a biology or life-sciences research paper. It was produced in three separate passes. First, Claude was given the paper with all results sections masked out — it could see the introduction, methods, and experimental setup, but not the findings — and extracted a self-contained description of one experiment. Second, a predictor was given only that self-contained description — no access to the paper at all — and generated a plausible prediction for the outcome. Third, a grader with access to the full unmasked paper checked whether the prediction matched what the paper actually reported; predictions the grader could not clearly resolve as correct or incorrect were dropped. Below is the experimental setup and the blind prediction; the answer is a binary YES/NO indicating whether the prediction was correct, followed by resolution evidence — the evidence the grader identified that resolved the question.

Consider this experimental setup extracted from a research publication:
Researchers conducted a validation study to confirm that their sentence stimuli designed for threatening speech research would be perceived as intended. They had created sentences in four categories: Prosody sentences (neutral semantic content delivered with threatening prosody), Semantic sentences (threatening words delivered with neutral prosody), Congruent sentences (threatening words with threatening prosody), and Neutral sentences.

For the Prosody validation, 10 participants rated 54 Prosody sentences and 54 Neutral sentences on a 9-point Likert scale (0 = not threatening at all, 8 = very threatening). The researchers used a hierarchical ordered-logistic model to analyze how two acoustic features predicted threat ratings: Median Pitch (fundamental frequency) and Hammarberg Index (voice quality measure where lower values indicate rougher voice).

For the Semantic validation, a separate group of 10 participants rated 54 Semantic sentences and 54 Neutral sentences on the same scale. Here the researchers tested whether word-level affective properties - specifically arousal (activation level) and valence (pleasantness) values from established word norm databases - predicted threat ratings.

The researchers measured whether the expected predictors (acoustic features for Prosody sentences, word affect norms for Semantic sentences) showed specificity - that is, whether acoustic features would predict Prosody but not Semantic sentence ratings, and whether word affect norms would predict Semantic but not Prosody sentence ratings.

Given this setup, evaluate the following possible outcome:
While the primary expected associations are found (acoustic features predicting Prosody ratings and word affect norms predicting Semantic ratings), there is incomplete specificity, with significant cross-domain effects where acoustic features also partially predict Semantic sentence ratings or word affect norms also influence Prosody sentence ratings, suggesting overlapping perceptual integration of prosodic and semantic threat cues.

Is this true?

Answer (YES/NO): NO